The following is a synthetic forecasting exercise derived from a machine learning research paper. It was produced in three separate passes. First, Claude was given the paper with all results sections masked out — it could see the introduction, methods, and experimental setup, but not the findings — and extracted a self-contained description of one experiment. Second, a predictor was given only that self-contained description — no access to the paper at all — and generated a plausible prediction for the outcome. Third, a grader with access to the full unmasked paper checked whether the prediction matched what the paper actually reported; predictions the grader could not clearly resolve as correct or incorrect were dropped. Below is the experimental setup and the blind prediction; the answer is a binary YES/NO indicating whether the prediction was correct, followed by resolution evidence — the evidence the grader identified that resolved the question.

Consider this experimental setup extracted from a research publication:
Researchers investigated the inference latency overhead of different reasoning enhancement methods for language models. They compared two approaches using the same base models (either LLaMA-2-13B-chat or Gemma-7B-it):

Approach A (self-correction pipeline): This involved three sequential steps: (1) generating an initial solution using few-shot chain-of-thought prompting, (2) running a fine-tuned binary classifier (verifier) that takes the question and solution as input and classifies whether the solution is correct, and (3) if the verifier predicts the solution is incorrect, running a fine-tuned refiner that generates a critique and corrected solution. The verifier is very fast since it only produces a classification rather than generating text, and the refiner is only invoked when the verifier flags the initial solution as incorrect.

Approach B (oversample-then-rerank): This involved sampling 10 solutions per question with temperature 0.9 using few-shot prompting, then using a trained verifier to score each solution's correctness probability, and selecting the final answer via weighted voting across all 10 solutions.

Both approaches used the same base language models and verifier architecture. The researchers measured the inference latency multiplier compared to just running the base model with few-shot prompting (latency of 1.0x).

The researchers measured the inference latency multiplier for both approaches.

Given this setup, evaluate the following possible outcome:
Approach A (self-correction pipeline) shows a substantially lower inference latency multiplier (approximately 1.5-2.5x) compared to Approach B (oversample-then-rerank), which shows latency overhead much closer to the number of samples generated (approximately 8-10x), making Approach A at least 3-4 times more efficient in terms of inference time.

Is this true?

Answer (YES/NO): NO